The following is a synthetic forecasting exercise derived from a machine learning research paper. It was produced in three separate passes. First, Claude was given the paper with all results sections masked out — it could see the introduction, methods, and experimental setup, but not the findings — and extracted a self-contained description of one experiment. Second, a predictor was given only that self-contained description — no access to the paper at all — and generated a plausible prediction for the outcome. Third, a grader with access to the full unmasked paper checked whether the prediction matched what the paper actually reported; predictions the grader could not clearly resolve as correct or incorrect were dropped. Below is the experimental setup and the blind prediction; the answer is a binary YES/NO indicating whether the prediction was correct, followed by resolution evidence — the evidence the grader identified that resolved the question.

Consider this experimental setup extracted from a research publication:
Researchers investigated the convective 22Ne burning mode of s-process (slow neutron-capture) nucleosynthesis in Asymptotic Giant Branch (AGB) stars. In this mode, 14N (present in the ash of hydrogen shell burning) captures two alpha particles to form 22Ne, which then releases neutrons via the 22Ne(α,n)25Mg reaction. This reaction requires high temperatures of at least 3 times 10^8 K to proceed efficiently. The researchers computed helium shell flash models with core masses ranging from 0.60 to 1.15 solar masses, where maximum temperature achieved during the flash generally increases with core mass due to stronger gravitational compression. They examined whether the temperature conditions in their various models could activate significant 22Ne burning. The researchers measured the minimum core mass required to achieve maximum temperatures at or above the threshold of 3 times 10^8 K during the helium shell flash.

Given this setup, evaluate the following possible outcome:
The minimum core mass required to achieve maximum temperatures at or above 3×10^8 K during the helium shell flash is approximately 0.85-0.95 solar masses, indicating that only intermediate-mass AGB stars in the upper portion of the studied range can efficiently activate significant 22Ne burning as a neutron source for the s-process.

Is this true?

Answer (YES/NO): YES